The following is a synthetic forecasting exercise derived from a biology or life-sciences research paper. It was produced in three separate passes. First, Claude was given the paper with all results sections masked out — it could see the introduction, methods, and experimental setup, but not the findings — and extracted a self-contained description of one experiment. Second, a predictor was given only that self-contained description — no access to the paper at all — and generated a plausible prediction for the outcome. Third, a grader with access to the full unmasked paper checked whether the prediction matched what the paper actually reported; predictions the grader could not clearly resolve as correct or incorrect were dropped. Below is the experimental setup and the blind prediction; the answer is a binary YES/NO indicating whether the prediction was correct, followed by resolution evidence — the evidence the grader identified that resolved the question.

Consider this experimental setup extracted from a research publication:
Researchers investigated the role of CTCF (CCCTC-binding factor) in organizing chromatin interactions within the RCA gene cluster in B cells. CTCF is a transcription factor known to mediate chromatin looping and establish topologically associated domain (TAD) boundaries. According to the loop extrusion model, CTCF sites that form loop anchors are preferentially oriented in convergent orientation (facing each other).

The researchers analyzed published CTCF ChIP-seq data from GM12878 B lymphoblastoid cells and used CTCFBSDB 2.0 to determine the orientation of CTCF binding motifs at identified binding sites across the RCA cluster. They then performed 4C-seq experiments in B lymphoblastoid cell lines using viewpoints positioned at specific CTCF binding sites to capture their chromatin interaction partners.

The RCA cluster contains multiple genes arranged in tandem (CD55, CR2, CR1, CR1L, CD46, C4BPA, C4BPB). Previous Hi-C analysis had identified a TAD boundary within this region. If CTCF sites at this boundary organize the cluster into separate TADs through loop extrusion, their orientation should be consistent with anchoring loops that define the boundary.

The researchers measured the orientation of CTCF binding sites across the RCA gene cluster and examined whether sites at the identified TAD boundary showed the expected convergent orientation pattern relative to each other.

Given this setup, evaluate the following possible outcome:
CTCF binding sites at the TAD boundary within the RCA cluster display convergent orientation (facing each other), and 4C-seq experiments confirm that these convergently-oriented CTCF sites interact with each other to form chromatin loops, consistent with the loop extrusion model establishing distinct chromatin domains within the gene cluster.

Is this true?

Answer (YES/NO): YES